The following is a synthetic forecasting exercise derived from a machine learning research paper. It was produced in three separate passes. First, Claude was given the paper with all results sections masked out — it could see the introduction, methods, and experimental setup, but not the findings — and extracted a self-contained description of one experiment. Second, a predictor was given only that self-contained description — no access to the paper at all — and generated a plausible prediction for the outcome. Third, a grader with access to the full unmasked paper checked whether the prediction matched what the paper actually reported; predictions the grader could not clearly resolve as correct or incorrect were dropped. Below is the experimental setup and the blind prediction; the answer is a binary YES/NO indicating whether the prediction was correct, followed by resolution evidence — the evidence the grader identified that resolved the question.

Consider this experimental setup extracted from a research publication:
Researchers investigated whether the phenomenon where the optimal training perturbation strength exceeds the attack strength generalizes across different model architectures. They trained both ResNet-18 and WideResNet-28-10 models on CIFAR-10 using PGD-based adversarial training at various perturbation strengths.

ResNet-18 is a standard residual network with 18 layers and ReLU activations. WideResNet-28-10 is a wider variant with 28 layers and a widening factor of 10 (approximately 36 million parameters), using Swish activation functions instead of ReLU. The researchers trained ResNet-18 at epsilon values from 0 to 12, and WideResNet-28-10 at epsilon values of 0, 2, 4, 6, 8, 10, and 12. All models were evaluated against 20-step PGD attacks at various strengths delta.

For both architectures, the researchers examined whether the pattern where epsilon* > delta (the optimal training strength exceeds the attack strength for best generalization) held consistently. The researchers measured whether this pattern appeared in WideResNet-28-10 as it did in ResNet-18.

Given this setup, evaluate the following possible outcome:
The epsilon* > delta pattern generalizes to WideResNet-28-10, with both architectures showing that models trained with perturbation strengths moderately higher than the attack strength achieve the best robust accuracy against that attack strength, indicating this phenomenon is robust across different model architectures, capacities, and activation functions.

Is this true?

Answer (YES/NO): YES